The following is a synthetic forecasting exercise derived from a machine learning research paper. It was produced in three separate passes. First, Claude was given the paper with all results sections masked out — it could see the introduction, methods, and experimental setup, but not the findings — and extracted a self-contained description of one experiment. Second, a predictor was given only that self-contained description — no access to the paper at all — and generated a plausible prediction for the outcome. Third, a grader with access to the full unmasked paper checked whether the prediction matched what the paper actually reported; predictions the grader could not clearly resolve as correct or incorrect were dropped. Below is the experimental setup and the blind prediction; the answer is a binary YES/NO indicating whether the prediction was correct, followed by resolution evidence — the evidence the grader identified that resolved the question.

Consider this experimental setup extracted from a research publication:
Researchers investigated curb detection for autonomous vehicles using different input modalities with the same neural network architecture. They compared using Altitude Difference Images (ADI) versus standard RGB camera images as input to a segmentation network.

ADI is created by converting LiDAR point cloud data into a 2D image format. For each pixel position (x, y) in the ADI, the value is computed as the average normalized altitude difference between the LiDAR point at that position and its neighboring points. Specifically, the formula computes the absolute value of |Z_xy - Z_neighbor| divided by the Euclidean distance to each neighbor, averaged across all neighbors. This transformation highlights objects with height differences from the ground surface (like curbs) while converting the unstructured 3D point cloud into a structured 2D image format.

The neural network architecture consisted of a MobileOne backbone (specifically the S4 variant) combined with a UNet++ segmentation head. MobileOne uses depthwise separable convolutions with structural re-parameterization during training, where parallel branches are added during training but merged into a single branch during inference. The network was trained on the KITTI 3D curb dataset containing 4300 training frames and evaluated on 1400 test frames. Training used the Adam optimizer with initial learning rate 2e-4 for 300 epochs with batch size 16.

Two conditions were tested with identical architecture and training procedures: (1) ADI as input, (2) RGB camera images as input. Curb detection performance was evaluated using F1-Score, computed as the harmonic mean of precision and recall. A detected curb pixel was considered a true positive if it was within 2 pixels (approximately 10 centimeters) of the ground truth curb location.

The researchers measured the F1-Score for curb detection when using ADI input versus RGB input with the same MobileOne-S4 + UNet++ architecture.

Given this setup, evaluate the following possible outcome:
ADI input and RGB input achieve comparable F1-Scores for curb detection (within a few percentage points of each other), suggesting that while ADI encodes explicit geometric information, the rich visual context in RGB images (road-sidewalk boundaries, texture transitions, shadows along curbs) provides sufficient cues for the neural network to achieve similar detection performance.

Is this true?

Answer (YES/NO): NO